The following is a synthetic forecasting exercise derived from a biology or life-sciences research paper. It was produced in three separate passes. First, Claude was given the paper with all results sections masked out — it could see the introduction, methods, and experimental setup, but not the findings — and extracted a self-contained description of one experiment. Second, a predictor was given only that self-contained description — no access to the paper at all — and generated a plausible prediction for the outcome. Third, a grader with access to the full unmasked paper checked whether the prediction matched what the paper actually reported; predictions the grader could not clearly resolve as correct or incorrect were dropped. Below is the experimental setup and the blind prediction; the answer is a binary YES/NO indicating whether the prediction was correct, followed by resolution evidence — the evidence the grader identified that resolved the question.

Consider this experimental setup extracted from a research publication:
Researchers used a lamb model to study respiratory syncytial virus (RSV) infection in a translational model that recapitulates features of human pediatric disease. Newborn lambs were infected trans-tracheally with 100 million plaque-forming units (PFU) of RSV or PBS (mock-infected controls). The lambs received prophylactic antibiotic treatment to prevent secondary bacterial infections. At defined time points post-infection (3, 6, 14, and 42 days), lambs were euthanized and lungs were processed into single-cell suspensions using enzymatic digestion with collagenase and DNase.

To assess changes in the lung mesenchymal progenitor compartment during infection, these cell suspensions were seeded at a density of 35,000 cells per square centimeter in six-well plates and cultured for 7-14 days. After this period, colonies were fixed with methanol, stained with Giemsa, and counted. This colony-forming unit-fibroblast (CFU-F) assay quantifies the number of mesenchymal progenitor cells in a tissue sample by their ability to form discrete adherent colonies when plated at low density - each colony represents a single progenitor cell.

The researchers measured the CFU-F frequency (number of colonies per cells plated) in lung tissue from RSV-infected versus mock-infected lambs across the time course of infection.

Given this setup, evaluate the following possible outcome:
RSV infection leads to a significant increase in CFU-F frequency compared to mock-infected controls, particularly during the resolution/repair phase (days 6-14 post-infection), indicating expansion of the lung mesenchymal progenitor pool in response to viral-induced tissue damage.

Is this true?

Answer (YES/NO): NO